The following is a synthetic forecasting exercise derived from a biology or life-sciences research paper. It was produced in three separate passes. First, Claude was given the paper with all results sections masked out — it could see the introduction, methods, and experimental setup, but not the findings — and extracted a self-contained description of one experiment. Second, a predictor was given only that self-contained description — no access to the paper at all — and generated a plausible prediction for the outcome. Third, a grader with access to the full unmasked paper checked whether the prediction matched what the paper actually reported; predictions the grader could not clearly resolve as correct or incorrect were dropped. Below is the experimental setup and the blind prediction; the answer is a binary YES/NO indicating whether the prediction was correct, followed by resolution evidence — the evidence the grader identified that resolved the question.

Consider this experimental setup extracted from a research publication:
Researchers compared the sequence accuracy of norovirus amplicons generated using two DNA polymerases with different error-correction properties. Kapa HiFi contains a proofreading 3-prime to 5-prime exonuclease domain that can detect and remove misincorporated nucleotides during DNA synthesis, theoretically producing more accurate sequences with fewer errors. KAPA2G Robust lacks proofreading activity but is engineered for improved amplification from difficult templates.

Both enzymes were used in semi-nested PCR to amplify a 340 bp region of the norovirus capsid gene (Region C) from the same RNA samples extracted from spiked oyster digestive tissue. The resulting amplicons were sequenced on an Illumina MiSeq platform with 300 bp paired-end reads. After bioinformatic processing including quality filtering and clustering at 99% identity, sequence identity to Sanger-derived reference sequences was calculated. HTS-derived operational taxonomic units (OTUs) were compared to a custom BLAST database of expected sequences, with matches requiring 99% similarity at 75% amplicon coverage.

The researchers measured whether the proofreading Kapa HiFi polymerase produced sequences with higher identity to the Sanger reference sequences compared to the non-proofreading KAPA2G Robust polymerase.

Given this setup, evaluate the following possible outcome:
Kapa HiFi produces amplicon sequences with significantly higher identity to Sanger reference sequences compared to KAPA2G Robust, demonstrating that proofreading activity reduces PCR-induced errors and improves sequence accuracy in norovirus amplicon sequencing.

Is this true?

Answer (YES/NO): NO